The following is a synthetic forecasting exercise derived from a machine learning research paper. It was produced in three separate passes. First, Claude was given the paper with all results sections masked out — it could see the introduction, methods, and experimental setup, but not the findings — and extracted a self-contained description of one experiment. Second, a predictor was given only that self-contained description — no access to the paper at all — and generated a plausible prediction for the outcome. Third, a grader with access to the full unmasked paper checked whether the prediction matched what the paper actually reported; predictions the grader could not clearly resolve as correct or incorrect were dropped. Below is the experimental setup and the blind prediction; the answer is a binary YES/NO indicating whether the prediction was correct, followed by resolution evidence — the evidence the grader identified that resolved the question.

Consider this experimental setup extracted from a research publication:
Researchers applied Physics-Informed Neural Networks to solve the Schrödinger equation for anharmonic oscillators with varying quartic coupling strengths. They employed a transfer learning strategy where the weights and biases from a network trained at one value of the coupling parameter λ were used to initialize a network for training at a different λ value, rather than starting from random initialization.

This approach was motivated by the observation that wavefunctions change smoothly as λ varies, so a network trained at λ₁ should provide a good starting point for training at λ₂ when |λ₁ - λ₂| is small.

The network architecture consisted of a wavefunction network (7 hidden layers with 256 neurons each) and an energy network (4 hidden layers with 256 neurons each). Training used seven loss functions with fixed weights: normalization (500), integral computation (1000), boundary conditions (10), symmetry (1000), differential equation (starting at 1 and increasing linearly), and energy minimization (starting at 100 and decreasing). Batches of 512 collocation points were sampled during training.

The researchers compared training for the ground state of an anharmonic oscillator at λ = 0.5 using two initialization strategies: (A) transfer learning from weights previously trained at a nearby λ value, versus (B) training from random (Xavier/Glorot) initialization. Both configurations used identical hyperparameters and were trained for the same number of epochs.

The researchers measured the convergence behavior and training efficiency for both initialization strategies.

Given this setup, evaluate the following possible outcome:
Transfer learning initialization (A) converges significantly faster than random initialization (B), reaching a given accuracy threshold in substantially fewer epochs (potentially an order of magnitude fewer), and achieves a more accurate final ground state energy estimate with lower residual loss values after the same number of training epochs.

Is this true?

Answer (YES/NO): NO